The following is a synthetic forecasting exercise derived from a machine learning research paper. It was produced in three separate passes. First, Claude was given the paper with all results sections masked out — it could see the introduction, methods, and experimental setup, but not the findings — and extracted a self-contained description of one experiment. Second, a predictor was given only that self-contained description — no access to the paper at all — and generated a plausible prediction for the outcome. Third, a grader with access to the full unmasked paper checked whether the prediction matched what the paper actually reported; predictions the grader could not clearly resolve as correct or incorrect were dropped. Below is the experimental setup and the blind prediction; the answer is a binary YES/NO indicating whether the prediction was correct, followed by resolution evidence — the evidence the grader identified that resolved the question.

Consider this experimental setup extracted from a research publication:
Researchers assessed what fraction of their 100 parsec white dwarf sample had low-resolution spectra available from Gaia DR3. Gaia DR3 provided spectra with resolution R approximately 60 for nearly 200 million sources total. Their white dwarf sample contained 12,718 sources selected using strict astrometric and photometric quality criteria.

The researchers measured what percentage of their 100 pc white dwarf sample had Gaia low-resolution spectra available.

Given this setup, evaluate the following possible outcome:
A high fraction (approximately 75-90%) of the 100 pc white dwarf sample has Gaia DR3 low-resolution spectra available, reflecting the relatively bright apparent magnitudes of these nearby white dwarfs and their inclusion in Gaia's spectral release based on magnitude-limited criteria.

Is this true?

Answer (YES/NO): NO